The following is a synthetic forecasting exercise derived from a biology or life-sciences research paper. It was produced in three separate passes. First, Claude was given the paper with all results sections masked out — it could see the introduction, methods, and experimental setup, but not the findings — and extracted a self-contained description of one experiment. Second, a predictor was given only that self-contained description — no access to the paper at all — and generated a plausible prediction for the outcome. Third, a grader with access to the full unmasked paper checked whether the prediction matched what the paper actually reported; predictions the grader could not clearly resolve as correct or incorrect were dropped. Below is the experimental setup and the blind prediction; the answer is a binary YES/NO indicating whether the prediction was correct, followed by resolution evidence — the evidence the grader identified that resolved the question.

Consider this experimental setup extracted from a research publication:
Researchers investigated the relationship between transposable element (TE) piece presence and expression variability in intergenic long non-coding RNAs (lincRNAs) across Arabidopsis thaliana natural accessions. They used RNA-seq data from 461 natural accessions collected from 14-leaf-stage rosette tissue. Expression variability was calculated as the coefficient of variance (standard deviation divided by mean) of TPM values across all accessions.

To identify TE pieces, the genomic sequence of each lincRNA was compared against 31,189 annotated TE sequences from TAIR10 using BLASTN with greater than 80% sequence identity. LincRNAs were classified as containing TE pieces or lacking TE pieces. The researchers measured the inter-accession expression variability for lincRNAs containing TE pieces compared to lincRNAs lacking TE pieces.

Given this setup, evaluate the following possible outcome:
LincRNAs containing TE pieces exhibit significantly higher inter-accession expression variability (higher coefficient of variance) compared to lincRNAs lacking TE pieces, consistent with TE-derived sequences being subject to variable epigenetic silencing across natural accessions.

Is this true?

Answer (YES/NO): YES